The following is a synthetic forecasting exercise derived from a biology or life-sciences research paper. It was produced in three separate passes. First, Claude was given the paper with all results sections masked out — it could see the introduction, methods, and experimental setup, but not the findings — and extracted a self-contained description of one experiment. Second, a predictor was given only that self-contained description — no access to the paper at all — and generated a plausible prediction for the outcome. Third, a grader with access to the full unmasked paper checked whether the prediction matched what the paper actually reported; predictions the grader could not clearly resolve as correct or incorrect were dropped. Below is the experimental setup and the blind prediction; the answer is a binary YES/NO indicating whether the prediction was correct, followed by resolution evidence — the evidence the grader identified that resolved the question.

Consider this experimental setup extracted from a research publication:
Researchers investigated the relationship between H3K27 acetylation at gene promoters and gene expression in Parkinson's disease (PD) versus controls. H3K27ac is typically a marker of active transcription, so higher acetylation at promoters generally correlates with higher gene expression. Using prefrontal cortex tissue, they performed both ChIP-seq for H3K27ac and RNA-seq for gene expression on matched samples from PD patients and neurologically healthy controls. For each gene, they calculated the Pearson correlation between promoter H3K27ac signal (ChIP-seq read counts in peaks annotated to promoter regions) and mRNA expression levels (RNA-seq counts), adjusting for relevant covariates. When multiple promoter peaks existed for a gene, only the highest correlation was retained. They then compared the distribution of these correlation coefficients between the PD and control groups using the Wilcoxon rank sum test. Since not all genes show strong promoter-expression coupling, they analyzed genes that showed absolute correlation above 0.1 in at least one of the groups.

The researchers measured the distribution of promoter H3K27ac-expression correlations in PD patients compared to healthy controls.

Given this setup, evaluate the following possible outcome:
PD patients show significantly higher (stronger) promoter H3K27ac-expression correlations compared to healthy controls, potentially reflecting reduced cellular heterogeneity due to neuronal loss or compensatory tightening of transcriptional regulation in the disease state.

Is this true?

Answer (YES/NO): NO